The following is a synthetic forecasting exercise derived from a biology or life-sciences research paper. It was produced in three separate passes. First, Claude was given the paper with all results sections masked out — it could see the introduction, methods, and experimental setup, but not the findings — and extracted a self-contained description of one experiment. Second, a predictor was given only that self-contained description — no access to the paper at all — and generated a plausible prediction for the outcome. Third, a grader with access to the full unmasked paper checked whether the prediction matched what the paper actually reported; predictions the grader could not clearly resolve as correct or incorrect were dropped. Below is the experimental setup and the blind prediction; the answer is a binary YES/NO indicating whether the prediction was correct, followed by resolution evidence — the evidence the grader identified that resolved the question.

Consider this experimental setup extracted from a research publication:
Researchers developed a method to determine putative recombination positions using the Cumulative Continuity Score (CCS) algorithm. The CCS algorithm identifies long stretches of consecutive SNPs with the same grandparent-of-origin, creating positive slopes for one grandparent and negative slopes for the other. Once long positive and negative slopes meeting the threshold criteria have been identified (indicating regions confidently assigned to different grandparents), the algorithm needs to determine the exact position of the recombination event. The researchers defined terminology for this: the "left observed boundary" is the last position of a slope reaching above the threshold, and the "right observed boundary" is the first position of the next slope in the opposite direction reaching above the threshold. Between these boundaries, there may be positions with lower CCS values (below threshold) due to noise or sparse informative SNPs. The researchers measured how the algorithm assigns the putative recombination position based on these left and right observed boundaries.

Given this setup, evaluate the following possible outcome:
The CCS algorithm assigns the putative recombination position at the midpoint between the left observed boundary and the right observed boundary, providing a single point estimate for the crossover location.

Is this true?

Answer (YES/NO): YES